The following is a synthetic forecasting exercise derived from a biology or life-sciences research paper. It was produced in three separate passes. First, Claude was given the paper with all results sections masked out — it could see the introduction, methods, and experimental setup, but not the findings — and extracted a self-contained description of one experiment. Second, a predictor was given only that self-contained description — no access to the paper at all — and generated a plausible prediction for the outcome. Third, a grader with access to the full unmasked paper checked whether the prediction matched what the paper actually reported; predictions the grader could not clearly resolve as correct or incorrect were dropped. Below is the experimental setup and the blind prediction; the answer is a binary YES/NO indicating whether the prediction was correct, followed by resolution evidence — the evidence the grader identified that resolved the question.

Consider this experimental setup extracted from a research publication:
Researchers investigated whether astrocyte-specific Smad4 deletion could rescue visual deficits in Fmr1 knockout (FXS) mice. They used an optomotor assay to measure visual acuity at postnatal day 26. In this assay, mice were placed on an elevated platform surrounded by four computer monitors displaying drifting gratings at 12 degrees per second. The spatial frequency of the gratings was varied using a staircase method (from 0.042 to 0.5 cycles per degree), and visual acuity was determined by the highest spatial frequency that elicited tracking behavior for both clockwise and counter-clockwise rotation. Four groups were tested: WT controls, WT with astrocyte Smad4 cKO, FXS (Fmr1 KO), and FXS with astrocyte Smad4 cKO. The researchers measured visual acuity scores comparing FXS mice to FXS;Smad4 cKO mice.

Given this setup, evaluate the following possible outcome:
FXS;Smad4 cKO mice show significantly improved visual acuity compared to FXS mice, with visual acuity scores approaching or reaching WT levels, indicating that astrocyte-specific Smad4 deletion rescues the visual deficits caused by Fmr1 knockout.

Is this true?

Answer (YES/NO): NO